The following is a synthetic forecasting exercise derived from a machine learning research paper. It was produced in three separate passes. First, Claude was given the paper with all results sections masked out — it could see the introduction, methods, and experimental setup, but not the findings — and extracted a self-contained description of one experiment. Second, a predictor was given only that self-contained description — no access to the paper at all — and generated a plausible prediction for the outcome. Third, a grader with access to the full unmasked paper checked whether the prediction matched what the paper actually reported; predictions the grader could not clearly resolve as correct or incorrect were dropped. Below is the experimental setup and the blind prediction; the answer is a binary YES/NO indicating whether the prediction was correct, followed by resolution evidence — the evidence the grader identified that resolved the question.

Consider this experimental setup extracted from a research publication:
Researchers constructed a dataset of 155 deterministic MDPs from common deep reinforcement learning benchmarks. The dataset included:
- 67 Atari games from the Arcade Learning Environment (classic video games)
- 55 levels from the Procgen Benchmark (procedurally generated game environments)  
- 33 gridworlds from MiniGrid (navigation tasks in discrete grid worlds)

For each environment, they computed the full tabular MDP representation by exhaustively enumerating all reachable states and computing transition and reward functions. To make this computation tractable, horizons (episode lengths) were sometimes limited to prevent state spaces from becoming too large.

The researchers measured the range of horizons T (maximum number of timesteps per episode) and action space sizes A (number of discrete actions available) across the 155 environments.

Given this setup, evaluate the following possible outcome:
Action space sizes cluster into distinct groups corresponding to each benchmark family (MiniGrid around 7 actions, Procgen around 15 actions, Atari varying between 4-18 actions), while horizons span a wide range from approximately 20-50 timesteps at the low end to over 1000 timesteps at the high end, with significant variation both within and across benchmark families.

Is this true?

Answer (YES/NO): NO